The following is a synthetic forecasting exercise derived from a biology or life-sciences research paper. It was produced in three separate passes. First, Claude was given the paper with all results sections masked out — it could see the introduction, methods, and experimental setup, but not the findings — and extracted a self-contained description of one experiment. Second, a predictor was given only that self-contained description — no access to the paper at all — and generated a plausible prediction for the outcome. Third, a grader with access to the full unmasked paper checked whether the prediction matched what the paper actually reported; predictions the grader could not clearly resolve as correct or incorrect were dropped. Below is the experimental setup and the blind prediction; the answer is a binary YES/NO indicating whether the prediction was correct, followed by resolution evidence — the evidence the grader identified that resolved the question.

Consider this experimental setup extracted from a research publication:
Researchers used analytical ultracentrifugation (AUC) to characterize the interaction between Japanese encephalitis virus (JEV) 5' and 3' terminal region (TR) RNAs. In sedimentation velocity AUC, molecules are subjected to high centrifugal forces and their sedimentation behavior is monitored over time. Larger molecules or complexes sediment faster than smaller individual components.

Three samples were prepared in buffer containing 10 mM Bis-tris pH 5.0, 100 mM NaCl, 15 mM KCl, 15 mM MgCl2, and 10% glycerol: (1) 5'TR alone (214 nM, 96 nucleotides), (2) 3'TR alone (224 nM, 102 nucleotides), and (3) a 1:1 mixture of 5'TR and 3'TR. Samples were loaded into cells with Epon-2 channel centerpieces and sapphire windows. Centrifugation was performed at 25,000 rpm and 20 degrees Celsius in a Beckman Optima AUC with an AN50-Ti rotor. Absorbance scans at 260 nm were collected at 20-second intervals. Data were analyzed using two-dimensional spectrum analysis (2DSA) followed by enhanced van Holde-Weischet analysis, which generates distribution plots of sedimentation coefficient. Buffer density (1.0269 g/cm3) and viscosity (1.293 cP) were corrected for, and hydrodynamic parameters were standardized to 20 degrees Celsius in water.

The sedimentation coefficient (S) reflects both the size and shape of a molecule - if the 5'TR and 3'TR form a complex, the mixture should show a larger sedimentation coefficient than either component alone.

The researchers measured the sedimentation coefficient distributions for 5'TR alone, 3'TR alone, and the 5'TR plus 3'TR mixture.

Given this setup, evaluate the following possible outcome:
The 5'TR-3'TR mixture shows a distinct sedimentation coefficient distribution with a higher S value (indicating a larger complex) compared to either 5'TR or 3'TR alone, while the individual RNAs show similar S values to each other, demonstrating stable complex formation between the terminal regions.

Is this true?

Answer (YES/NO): NO